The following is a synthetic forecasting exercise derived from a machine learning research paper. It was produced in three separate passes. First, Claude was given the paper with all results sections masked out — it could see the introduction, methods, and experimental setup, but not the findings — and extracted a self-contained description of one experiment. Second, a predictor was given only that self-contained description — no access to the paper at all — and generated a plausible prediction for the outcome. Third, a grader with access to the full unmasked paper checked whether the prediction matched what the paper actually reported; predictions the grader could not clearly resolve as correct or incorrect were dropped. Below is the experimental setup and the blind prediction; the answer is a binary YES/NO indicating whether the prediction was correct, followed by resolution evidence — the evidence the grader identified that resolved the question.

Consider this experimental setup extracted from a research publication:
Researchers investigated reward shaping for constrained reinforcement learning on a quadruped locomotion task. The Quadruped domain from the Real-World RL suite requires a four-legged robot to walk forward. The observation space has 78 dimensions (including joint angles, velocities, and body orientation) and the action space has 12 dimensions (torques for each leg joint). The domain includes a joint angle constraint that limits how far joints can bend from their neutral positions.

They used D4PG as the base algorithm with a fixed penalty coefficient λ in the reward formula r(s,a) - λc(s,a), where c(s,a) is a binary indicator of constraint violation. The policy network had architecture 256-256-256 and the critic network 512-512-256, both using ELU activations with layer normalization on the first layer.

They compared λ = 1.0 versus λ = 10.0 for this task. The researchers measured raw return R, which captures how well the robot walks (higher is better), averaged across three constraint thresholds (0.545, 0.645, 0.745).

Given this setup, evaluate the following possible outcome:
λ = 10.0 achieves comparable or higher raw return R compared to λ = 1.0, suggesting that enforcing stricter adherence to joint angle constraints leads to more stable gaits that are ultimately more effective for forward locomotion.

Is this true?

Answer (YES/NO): NO